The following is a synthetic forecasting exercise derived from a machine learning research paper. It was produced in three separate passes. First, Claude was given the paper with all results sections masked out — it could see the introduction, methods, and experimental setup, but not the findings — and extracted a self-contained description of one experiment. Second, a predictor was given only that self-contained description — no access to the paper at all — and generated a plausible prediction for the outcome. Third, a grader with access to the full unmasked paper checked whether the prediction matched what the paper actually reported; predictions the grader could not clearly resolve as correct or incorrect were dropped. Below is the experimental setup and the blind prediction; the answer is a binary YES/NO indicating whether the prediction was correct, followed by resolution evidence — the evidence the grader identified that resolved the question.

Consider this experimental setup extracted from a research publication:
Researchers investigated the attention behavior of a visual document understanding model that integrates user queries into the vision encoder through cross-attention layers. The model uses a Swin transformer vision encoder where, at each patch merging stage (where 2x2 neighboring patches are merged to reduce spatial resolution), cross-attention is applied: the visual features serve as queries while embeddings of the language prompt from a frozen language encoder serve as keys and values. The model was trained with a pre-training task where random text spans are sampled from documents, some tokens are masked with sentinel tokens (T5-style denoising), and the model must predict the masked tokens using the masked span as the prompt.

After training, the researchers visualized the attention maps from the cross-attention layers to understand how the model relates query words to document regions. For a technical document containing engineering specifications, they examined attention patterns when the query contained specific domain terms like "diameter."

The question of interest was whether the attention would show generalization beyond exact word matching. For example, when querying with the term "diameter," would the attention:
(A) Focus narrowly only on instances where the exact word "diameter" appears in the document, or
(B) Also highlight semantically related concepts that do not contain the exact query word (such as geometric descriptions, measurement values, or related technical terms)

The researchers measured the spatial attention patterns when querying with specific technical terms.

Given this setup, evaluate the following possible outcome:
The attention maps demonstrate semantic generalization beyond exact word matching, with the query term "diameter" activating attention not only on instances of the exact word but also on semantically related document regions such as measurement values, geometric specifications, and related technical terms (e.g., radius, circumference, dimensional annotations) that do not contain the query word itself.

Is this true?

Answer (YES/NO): YES